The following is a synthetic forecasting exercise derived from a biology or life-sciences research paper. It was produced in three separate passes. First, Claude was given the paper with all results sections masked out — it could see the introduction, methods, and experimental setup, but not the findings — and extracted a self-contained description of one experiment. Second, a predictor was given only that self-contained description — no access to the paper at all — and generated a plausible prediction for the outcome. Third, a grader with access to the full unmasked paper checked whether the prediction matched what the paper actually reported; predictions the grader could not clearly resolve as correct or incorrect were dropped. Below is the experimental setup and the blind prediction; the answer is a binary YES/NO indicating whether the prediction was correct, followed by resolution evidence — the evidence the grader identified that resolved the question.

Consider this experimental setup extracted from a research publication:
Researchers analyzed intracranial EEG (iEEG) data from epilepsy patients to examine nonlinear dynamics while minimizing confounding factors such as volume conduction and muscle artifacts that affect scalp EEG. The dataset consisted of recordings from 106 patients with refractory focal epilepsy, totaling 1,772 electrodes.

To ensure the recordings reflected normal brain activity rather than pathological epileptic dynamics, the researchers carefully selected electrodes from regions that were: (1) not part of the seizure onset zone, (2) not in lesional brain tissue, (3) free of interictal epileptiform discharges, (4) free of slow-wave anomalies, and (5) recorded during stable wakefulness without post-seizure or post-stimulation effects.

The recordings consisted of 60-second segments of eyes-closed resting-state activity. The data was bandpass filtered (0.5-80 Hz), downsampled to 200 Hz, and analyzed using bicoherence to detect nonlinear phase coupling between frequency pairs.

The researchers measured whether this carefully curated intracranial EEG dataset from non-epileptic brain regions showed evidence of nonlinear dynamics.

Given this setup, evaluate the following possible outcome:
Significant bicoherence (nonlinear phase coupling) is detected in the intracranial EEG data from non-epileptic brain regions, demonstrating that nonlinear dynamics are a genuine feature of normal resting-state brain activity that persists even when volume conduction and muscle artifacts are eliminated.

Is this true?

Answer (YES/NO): YES